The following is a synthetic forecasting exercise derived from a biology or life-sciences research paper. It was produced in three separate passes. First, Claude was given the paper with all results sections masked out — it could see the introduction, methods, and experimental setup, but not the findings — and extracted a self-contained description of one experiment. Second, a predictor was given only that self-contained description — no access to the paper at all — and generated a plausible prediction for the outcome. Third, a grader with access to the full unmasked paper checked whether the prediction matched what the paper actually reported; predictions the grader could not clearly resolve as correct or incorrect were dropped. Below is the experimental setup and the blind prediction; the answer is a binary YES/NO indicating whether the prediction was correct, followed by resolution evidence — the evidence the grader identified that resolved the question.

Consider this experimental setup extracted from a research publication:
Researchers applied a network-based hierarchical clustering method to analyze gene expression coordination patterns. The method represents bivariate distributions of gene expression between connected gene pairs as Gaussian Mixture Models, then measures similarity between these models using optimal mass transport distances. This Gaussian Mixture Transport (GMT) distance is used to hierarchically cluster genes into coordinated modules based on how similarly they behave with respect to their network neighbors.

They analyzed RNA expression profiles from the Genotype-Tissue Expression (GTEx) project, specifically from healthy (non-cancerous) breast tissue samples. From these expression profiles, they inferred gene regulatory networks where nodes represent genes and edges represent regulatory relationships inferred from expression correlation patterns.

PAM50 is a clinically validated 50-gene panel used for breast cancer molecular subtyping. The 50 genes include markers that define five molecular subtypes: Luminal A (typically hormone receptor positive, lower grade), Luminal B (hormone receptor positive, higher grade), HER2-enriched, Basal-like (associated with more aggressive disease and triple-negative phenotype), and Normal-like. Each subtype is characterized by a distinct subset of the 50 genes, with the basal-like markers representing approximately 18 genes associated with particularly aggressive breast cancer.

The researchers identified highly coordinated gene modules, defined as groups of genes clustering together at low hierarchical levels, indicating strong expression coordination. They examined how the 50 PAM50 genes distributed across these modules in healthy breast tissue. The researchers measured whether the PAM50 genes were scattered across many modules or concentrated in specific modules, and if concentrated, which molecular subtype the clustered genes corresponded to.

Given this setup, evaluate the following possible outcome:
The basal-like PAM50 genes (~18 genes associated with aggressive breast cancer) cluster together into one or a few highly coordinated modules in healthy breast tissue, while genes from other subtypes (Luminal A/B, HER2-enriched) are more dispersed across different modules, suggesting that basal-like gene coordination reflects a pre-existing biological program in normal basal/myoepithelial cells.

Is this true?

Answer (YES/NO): YES